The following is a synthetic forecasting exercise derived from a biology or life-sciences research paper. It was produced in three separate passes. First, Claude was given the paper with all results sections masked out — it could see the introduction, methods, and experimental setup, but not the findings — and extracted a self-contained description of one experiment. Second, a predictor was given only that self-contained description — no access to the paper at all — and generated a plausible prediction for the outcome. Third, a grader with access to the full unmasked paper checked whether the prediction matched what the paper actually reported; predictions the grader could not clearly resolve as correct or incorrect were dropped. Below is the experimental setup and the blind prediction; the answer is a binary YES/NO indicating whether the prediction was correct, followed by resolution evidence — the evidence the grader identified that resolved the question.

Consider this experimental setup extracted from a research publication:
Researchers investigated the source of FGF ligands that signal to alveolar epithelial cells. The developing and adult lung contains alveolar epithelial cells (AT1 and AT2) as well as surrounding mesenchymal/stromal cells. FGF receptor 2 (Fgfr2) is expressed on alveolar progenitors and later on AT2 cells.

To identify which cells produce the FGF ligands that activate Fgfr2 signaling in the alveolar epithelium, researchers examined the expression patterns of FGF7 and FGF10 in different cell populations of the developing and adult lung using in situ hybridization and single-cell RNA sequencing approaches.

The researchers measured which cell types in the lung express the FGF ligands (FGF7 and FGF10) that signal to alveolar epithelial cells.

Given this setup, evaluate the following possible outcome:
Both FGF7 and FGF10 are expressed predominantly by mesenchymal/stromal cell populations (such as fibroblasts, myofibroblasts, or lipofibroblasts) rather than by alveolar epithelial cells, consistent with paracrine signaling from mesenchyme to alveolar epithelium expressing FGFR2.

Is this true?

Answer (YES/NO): YES